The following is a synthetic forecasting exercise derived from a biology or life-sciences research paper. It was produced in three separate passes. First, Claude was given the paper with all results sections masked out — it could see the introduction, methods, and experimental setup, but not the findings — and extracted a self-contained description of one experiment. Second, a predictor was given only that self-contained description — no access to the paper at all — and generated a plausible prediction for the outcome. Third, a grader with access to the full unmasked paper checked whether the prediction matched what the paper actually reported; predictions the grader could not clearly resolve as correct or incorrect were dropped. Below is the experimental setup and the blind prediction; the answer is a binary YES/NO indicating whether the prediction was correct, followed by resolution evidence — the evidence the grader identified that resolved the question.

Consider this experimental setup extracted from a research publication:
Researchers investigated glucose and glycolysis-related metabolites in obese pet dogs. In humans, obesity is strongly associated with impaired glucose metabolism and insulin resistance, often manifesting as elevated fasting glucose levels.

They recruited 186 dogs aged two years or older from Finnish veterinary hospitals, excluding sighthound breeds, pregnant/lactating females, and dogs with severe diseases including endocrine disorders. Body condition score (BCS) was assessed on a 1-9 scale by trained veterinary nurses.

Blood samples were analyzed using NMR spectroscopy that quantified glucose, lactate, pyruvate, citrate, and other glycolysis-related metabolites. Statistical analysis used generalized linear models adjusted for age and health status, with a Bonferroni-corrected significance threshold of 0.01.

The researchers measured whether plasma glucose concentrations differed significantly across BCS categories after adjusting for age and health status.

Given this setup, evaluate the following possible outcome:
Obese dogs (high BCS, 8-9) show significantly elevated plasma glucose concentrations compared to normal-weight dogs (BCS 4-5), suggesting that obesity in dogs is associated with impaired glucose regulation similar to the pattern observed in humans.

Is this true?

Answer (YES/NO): NO